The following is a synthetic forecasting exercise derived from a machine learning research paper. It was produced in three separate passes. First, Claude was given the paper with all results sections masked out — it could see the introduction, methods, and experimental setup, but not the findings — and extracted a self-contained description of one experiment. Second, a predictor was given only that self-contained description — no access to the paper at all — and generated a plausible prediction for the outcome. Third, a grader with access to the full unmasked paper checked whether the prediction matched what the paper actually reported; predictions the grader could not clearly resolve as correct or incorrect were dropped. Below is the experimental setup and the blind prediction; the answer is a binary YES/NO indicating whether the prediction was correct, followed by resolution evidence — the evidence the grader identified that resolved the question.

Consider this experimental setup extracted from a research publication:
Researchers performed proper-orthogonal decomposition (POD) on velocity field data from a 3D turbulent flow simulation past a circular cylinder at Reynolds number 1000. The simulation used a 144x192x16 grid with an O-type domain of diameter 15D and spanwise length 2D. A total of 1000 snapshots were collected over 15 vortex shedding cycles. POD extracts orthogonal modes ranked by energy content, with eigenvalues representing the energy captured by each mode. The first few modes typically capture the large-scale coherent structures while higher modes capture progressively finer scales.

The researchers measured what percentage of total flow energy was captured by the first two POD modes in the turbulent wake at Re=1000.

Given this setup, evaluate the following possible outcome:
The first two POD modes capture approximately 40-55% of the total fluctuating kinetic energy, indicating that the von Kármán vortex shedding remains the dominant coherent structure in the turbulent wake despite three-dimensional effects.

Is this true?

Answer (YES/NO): YES